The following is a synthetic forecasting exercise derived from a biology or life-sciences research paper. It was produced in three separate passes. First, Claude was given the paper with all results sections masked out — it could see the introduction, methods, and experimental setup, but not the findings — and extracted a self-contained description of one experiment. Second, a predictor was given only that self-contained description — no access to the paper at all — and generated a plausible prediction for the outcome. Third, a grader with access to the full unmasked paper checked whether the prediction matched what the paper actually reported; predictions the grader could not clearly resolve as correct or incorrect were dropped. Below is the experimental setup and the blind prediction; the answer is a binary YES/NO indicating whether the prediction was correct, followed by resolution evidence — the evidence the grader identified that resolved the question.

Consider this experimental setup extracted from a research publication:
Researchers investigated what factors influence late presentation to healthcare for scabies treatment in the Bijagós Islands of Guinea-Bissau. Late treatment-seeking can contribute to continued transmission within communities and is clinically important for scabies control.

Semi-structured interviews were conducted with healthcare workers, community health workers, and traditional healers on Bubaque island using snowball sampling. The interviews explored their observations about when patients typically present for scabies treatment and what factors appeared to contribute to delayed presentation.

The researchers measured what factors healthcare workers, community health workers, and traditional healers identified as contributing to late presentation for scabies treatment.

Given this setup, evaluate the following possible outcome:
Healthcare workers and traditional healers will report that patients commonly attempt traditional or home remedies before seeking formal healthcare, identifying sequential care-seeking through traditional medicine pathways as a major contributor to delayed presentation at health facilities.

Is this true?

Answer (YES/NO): NO